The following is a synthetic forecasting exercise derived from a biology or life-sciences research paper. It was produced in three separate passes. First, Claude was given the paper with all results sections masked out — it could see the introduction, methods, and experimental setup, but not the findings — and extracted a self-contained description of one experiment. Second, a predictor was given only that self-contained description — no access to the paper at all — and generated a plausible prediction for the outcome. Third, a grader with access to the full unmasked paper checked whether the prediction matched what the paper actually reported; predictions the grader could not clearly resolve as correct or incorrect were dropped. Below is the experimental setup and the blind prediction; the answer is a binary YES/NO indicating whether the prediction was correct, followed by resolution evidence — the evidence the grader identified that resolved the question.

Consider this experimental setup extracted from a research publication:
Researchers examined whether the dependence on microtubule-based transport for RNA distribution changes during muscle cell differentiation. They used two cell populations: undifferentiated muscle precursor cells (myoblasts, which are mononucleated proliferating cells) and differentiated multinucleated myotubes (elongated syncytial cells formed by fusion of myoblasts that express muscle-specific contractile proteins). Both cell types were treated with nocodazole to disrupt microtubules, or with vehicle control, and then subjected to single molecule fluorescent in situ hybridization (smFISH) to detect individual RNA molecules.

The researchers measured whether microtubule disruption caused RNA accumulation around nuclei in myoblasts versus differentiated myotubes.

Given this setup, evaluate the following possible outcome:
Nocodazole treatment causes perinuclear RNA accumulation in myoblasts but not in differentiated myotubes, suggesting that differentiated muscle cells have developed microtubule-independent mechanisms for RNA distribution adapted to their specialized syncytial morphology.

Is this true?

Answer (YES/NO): NO